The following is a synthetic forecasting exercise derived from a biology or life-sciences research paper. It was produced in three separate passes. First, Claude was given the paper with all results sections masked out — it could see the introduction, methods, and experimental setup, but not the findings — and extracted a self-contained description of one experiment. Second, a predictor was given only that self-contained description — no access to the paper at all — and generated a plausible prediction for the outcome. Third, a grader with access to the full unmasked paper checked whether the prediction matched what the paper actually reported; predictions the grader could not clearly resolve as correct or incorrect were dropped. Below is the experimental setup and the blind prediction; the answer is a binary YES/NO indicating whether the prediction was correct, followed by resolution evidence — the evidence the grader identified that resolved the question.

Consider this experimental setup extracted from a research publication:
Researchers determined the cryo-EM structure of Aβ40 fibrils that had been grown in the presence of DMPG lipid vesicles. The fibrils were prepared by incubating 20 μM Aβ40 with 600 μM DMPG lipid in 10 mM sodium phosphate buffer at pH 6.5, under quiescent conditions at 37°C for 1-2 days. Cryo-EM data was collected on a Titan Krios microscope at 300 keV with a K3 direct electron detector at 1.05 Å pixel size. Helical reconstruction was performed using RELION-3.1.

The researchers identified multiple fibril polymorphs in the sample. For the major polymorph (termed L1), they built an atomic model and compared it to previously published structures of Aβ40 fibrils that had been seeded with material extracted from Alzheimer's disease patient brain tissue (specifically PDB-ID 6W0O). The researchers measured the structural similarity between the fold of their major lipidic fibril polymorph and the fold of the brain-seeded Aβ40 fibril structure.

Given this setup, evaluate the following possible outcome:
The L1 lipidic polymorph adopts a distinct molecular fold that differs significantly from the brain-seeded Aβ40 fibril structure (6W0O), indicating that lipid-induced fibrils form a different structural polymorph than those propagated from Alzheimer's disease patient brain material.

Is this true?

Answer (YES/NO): NO